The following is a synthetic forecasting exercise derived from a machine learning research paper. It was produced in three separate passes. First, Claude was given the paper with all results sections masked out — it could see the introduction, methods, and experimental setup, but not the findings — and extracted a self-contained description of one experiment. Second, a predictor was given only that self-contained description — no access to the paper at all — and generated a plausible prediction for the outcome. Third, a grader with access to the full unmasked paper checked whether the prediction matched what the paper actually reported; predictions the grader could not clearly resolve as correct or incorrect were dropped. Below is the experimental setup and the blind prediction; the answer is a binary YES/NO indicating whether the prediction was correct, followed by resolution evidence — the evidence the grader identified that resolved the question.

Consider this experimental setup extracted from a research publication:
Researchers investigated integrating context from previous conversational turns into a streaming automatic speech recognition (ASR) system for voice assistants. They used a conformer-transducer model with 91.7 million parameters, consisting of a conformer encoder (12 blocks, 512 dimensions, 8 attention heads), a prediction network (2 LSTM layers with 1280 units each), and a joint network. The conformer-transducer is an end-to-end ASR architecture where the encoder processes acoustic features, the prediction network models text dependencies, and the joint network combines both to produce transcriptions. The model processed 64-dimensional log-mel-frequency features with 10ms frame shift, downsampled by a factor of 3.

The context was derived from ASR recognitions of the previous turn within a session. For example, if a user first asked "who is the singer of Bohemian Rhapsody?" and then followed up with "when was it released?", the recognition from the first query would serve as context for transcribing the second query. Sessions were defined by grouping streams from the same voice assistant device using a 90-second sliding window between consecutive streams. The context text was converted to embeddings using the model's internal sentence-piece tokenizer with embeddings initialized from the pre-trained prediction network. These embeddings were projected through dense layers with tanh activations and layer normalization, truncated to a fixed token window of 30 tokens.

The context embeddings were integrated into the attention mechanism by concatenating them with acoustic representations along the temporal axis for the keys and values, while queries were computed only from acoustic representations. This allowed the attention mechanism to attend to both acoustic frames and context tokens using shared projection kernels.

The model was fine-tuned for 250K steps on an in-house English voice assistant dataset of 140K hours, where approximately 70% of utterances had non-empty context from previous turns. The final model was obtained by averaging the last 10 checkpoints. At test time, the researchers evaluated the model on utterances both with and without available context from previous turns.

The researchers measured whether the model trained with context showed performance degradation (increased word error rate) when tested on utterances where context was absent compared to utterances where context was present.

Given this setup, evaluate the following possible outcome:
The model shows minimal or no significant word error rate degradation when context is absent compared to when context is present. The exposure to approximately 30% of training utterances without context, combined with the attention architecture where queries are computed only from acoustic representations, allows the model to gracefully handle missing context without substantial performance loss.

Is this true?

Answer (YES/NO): YES